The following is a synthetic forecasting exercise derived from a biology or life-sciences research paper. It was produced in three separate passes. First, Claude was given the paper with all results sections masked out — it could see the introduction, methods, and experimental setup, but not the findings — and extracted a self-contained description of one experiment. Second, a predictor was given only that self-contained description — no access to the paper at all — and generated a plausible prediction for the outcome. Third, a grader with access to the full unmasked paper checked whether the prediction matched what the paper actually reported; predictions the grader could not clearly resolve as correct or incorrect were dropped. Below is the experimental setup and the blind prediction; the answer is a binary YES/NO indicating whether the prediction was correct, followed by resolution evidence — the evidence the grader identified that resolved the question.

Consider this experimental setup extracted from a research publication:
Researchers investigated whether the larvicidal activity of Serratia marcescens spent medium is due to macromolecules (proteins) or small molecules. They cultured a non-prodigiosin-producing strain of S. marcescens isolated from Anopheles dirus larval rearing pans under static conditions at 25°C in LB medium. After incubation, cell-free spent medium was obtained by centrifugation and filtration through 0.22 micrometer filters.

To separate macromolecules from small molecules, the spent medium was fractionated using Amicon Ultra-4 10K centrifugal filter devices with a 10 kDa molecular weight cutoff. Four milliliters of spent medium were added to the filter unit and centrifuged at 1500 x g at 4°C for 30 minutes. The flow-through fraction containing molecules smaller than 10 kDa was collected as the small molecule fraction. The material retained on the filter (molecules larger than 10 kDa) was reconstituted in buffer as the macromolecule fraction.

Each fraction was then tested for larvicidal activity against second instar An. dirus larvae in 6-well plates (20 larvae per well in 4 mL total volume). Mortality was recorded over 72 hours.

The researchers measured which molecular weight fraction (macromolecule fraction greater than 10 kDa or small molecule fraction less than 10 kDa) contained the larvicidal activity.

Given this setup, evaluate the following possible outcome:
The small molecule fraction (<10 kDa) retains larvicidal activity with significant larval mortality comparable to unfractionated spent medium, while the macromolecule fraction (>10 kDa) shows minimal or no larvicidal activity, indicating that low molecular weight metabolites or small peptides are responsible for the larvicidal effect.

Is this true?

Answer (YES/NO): NO